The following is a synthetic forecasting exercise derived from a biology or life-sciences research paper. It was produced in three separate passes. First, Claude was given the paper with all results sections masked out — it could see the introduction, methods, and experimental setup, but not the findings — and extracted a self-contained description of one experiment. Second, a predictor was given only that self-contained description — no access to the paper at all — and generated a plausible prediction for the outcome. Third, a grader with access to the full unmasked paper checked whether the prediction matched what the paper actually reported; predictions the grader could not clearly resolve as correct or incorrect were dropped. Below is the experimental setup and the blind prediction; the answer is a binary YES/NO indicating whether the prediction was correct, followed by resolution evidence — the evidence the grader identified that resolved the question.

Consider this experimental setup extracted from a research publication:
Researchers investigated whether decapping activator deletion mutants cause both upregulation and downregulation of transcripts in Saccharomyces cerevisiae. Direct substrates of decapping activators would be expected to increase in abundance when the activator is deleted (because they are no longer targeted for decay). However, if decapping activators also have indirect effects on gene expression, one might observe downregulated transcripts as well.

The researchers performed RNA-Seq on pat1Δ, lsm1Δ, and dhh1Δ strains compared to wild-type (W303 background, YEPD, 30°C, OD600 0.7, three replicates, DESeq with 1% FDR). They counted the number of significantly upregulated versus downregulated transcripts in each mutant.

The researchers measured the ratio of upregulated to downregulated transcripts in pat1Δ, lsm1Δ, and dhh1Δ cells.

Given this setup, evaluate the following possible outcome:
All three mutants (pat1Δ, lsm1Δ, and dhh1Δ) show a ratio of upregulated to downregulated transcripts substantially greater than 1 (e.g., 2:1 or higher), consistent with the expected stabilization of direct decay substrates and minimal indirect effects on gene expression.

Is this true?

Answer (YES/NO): NO